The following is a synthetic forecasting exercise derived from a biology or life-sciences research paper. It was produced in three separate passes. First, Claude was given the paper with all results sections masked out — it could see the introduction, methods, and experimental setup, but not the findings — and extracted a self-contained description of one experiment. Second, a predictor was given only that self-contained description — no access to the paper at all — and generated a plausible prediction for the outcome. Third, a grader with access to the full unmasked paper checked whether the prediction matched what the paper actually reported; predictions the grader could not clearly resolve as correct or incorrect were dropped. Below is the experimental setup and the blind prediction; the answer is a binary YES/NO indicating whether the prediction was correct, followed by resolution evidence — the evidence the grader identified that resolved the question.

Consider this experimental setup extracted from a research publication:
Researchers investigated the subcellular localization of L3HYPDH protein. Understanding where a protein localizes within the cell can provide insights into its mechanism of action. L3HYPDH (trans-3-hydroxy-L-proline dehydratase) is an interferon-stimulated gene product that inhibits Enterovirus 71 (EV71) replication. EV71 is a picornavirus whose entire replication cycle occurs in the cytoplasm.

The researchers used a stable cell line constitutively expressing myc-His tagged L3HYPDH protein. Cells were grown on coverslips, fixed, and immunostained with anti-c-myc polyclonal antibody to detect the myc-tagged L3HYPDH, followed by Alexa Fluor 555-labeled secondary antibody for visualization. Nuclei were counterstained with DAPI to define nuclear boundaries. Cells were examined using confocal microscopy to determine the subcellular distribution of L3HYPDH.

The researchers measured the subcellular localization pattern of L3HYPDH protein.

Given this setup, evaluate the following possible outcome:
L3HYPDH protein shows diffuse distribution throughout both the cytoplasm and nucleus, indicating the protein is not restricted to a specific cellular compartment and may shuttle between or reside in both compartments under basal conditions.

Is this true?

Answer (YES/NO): NO